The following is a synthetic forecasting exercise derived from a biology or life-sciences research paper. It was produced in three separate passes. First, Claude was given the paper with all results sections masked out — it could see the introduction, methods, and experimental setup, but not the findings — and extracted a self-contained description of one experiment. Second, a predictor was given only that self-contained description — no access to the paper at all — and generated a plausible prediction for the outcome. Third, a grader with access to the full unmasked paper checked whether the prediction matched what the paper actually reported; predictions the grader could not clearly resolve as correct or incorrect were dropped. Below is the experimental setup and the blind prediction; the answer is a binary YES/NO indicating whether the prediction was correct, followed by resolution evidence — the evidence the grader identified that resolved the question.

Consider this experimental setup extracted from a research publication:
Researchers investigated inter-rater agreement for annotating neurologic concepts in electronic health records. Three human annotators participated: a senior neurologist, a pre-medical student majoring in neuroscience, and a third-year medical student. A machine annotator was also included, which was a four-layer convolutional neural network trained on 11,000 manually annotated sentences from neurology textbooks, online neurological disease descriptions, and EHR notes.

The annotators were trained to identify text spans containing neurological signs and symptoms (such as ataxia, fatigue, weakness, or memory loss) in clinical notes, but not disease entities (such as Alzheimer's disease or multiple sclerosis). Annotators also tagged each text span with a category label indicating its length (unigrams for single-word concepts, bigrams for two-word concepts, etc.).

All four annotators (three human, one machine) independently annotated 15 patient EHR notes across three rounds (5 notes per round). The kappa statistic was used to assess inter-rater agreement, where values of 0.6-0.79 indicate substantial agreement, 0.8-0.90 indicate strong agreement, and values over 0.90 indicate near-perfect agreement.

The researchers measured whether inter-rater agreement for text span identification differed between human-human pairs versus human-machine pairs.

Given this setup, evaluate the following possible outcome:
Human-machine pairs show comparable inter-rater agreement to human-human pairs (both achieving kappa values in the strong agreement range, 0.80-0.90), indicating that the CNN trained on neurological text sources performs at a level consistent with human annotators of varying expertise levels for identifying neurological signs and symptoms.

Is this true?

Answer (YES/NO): NO